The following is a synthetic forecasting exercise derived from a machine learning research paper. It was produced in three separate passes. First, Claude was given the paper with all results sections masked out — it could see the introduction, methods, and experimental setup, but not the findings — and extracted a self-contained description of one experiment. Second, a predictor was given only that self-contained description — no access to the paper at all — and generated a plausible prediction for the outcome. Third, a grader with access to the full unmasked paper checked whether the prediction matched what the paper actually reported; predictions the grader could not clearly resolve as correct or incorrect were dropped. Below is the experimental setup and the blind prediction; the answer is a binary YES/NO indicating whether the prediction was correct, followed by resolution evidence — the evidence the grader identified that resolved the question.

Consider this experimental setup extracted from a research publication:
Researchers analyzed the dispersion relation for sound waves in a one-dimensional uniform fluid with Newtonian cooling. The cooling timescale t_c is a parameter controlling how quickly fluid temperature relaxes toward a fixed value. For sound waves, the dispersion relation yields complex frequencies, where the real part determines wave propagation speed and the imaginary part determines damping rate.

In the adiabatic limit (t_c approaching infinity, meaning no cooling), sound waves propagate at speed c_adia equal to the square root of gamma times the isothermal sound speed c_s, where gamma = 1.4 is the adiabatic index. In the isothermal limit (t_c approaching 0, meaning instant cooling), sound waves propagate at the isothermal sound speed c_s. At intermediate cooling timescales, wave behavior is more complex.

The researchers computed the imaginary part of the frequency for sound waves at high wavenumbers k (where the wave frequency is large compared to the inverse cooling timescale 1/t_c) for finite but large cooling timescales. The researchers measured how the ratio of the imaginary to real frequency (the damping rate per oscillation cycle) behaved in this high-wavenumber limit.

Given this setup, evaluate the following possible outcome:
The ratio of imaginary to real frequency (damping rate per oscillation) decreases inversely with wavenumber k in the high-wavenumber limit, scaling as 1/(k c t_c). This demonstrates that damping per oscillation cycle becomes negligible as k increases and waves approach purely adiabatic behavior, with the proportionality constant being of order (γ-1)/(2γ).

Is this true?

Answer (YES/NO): YES